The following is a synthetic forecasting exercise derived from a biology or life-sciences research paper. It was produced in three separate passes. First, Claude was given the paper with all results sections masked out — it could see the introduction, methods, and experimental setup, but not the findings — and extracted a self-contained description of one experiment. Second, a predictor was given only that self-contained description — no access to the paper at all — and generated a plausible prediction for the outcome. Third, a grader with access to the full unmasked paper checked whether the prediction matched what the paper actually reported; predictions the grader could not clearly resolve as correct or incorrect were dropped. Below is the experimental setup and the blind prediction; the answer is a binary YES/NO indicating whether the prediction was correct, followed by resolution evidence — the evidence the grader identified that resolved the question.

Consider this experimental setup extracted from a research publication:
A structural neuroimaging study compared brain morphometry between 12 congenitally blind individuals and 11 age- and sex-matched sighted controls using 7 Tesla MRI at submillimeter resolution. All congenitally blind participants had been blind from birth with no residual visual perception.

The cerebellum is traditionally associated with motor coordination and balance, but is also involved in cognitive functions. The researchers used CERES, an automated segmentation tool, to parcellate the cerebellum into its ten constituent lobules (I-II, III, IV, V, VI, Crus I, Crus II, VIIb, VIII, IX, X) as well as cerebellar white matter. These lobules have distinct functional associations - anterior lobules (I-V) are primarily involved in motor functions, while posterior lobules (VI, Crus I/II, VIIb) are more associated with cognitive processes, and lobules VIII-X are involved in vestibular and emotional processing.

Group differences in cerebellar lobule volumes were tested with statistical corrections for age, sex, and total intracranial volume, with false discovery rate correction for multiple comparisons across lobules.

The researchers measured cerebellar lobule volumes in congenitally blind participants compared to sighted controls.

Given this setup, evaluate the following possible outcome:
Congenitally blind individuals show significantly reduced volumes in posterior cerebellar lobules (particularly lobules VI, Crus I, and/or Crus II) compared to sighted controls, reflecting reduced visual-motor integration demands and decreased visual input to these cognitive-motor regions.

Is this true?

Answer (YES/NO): YES